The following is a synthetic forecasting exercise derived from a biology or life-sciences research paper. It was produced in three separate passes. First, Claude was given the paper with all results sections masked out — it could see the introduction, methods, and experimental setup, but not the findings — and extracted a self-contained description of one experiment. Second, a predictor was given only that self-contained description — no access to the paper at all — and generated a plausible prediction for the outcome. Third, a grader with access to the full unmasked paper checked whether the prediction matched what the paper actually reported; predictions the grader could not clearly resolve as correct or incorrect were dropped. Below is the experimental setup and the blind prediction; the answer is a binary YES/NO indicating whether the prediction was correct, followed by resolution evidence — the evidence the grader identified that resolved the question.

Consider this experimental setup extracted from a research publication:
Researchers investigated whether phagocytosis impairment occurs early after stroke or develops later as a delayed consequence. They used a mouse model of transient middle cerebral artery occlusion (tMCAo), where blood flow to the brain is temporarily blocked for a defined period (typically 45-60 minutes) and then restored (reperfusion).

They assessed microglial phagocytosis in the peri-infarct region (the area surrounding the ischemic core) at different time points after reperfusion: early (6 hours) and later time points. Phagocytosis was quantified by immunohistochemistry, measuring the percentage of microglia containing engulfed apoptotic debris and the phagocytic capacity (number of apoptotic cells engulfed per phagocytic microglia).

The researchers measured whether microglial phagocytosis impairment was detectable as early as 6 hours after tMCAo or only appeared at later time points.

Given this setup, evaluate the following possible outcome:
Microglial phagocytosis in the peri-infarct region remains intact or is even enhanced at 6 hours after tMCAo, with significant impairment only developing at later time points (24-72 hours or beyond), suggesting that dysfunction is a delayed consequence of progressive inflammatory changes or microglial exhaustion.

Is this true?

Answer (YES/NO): NO